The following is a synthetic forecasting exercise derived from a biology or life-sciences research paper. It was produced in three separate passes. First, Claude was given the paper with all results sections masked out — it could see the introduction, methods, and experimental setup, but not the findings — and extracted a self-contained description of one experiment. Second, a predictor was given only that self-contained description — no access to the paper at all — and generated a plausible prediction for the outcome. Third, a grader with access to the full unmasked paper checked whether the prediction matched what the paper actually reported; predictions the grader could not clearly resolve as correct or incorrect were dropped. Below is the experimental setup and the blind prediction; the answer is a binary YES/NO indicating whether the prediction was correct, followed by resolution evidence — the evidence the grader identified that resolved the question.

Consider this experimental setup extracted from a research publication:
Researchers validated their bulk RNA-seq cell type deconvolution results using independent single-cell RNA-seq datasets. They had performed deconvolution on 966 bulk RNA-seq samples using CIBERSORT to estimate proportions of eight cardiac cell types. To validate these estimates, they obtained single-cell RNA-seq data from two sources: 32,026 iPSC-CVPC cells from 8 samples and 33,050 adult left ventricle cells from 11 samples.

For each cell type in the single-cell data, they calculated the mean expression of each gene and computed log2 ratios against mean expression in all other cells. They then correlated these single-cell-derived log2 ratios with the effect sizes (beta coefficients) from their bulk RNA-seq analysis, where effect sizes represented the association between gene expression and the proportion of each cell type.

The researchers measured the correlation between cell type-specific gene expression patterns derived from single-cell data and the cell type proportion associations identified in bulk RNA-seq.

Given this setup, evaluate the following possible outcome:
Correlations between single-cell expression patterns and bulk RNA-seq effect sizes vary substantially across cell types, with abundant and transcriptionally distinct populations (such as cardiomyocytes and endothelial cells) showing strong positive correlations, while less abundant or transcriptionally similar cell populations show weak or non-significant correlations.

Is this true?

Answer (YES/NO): NO